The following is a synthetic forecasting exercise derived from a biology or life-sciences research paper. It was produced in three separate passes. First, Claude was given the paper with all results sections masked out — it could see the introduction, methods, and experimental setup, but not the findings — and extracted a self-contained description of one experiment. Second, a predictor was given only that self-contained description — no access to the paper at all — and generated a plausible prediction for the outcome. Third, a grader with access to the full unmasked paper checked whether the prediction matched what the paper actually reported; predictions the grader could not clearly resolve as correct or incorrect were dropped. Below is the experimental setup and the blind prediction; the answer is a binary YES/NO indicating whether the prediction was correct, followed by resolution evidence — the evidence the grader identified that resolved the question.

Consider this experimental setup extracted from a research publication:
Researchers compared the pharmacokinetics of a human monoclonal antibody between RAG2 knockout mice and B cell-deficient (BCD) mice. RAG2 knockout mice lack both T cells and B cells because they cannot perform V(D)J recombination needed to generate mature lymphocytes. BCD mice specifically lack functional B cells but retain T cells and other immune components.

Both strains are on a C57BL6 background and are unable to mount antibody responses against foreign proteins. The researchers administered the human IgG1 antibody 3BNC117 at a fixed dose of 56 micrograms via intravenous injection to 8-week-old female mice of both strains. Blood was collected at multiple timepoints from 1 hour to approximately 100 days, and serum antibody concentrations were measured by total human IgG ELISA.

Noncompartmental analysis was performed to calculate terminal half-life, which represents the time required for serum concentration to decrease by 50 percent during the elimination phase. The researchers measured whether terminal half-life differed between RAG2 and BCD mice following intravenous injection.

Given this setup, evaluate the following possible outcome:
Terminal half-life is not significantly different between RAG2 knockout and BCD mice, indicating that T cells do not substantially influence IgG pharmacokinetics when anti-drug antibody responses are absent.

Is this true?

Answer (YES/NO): YES